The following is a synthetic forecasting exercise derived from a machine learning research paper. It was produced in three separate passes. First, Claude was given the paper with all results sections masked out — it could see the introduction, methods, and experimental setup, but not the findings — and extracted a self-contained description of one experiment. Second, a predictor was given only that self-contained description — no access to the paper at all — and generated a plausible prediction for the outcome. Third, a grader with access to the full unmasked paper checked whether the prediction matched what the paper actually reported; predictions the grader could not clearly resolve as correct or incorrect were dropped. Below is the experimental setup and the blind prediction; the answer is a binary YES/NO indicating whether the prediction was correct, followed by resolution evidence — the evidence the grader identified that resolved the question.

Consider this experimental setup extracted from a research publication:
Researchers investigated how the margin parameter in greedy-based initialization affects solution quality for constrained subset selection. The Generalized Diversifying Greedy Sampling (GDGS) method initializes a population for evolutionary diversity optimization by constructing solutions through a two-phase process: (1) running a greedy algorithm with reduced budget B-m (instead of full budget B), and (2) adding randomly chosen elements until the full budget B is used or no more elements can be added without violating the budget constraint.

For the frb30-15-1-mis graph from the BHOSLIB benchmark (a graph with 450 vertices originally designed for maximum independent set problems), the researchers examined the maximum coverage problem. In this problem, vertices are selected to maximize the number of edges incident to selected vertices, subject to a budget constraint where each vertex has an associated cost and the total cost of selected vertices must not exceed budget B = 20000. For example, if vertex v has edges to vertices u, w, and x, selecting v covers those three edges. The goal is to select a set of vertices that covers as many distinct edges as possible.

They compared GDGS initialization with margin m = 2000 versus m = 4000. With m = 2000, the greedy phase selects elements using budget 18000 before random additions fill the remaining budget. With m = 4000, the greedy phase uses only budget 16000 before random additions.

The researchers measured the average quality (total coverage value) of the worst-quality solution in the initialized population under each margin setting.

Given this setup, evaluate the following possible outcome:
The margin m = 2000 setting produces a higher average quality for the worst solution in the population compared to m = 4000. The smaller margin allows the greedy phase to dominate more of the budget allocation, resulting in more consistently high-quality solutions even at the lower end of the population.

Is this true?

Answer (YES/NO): YES